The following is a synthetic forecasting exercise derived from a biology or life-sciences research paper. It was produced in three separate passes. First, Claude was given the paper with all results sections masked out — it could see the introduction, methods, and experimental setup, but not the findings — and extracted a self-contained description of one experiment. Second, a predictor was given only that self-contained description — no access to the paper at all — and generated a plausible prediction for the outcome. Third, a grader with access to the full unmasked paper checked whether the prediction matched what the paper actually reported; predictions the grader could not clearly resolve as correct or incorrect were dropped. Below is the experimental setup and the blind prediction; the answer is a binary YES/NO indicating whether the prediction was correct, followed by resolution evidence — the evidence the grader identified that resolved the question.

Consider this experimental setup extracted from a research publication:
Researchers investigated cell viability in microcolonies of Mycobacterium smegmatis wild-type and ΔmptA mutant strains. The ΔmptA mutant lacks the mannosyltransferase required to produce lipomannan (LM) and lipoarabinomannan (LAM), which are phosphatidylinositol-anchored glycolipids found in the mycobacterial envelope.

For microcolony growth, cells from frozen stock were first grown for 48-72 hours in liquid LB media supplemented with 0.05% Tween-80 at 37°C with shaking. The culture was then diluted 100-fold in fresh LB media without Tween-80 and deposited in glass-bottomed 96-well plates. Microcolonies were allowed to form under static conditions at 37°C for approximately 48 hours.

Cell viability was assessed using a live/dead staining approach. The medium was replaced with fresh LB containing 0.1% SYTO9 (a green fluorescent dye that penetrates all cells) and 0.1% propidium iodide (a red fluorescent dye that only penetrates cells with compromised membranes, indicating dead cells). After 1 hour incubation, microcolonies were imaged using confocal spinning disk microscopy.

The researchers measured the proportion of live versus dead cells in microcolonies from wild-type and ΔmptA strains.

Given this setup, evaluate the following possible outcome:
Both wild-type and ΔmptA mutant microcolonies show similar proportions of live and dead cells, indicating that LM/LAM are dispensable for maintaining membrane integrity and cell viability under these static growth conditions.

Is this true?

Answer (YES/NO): NO